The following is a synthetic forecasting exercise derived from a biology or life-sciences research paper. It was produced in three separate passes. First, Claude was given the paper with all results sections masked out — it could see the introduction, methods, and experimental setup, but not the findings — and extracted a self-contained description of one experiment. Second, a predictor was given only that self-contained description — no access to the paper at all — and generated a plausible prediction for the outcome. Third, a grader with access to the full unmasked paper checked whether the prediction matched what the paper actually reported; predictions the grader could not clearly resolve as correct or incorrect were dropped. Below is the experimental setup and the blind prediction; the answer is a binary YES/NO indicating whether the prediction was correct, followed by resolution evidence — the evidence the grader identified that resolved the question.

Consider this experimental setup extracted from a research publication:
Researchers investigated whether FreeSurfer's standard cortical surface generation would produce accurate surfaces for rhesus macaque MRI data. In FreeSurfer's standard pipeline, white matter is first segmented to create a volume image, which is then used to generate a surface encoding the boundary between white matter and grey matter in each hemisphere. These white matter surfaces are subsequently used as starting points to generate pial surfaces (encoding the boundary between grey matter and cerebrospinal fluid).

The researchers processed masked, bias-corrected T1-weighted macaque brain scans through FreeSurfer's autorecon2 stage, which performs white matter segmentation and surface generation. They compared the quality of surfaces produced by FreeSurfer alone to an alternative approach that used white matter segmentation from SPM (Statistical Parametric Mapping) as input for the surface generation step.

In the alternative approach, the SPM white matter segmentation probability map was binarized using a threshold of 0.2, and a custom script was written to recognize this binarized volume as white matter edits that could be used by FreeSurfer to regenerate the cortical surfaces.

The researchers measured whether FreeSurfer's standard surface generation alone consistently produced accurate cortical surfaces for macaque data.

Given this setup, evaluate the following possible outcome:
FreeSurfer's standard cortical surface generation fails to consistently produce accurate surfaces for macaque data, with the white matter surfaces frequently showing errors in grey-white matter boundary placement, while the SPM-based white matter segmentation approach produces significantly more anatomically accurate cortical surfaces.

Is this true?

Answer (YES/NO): YES